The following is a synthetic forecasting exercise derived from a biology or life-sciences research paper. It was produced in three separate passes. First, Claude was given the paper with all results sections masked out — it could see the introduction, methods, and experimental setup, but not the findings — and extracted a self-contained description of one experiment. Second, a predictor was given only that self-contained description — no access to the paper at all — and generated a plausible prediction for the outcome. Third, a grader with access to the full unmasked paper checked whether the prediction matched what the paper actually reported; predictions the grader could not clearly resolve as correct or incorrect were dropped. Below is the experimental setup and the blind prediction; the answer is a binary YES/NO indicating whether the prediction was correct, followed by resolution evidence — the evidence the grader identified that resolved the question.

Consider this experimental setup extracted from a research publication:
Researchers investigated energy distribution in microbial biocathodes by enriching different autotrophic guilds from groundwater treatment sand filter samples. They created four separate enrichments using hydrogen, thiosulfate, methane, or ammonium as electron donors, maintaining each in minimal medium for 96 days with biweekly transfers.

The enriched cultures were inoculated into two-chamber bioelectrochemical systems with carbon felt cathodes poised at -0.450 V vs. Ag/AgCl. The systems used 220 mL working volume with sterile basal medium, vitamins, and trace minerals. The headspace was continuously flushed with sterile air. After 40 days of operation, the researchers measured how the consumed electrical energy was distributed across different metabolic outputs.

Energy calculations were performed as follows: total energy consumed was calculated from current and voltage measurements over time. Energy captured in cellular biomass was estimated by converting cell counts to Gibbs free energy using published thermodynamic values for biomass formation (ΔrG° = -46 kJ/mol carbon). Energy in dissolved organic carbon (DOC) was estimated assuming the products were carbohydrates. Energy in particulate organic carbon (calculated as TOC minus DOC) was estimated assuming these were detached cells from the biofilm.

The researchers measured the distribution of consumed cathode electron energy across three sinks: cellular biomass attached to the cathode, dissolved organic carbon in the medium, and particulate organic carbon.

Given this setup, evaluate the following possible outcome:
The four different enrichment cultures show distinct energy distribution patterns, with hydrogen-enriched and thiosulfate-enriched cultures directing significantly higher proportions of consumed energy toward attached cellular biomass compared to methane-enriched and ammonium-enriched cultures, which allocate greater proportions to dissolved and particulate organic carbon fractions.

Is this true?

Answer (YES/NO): NO